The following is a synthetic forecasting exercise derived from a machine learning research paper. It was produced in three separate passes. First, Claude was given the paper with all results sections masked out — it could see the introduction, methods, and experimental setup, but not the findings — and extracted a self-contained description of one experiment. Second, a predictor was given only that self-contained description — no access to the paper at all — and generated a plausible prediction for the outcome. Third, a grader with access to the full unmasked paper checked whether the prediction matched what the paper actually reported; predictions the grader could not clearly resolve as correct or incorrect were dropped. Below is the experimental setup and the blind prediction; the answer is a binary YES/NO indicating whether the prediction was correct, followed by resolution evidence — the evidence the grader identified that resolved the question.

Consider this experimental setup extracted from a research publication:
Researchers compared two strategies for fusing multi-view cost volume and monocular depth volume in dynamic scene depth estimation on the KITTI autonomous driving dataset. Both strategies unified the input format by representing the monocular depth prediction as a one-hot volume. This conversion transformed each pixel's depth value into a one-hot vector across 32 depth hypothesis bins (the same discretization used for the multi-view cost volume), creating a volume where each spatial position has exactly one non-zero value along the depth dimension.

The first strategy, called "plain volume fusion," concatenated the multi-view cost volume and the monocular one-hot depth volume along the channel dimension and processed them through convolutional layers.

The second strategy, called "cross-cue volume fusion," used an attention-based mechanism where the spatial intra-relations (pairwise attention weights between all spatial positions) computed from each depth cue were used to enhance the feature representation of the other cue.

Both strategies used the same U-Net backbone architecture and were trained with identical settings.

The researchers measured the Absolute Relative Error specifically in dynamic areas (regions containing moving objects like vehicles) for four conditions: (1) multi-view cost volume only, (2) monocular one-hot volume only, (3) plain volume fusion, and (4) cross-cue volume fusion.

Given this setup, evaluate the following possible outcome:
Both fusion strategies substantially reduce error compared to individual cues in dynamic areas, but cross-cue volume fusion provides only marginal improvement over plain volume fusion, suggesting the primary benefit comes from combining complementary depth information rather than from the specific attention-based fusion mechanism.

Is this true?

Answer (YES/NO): NO